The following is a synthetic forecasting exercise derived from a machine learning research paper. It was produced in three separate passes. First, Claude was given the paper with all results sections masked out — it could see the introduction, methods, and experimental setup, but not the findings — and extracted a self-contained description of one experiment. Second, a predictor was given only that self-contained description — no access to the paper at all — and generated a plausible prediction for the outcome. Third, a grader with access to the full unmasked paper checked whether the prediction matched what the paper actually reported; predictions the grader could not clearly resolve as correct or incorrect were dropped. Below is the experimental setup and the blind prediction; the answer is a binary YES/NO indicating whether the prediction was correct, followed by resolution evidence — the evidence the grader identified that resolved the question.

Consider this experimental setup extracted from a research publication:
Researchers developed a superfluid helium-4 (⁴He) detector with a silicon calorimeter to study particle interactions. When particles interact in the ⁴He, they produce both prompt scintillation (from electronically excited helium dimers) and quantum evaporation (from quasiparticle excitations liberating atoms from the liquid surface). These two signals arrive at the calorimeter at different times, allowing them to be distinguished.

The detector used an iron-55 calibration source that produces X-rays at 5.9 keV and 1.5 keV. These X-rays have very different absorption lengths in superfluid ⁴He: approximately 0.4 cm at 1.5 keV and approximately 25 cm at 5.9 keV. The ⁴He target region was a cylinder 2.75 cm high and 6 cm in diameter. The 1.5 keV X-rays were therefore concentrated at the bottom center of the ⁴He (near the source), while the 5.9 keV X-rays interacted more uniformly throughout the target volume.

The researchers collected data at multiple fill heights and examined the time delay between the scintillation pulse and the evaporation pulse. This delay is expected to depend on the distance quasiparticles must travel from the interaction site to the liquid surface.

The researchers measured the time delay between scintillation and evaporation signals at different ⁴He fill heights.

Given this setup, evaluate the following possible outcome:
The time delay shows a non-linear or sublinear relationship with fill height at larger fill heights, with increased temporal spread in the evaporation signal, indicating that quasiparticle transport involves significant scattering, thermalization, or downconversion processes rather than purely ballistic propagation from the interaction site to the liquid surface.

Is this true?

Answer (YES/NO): NO